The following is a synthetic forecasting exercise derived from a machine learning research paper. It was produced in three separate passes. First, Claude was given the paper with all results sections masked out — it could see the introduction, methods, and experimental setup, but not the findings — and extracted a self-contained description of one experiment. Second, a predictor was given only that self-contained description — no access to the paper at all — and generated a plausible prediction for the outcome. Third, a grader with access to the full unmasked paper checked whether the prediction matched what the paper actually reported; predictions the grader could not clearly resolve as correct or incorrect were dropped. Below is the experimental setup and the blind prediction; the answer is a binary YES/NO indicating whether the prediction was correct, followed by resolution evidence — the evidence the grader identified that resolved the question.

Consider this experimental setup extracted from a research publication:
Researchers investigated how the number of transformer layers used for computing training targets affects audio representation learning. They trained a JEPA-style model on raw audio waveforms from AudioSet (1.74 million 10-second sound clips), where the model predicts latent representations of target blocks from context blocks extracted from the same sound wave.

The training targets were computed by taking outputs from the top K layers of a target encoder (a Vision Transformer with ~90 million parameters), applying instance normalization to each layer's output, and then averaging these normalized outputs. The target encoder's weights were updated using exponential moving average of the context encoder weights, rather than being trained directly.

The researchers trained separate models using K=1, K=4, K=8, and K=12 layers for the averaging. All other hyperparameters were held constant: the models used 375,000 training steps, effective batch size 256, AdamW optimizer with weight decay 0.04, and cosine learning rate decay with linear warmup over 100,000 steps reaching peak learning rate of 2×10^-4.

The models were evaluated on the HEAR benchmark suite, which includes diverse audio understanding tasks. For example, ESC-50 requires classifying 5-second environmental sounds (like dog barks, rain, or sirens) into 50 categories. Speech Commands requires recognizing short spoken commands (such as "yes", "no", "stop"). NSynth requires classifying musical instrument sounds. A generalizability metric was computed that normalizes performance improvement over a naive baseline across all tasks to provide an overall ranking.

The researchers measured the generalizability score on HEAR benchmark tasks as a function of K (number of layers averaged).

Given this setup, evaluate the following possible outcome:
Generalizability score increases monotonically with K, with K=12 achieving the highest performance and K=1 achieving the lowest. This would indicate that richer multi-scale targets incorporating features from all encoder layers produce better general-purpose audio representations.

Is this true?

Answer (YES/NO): NO